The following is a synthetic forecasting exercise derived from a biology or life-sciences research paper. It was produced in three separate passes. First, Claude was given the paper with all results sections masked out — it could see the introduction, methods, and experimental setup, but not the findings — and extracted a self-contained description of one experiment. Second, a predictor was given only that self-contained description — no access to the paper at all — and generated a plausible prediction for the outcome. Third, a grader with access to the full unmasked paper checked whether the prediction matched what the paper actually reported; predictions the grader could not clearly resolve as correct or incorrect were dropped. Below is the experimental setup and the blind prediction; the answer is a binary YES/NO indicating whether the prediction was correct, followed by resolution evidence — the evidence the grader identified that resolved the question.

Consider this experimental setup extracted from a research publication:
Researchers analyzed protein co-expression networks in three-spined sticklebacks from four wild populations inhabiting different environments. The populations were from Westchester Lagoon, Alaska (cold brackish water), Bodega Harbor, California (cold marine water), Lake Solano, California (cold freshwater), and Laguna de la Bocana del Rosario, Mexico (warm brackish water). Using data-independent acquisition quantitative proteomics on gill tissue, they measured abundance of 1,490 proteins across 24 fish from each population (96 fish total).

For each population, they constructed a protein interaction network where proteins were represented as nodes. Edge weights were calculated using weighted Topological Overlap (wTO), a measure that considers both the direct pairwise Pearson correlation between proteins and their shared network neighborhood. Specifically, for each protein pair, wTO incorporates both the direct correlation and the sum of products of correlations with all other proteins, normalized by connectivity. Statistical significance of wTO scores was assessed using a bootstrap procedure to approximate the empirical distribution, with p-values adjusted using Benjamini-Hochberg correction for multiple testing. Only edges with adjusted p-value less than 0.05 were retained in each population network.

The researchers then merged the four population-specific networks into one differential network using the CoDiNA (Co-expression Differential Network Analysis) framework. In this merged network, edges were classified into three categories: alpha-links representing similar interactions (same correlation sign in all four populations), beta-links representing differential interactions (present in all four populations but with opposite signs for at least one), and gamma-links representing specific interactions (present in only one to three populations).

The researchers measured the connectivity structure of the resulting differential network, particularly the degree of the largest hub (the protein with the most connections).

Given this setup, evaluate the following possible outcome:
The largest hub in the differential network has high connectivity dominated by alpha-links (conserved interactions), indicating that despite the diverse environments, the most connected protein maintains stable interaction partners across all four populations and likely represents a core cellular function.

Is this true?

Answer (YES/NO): NO